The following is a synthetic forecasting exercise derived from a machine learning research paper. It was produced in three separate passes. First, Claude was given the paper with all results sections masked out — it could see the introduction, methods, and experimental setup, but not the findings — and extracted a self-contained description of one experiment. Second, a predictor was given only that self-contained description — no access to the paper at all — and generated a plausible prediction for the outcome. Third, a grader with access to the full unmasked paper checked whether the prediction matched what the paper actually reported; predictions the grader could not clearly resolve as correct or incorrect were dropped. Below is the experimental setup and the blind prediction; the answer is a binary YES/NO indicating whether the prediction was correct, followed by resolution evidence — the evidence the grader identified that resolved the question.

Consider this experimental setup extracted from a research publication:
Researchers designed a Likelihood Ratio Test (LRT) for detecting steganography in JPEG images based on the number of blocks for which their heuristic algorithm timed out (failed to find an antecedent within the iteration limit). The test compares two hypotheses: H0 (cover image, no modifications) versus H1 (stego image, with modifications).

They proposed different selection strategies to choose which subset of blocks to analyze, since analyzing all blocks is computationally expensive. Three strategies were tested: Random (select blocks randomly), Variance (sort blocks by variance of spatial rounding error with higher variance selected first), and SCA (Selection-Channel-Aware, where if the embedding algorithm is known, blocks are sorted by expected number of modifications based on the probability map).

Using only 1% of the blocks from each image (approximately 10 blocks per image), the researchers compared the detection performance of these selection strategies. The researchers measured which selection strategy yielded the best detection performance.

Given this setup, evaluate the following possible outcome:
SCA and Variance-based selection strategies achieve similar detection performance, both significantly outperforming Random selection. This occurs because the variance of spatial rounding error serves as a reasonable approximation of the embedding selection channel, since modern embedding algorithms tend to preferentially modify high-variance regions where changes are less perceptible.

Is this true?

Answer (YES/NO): NO